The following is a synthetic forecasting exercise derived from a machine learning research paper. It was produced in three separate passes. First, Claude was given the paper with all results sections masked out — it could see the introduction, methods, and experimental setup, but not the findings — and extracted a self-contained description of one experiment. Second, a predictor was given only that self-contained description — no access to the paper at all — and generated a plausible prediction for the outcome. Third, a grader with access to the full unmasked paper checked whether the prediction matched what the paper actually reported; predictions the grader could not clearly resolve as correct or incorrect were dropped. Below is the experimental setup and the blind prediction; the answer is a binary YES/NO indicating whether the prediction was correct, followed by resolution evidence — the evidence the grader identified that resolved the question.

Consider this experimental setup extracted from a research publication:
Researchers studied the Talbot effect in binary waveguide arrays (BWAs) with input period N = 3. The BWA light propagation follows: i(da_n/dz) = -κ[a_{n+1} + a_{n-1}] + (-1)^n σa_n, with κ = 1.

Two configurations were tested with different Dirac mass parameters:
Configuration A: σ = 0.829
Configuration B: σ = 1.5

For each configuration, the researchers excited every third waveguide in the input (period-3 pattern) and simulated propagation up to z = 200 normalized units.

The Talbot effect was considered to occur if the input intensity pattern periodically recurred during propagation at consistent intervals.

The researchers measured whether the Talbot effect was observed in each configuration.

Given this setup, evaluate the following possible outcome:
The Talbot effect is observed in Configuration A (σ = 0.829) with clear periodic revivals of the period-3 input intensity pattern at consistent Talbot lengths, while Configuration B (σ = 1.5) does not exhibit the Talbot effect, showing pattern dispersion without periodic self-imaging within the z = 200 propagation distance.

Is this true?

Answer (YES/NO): YES